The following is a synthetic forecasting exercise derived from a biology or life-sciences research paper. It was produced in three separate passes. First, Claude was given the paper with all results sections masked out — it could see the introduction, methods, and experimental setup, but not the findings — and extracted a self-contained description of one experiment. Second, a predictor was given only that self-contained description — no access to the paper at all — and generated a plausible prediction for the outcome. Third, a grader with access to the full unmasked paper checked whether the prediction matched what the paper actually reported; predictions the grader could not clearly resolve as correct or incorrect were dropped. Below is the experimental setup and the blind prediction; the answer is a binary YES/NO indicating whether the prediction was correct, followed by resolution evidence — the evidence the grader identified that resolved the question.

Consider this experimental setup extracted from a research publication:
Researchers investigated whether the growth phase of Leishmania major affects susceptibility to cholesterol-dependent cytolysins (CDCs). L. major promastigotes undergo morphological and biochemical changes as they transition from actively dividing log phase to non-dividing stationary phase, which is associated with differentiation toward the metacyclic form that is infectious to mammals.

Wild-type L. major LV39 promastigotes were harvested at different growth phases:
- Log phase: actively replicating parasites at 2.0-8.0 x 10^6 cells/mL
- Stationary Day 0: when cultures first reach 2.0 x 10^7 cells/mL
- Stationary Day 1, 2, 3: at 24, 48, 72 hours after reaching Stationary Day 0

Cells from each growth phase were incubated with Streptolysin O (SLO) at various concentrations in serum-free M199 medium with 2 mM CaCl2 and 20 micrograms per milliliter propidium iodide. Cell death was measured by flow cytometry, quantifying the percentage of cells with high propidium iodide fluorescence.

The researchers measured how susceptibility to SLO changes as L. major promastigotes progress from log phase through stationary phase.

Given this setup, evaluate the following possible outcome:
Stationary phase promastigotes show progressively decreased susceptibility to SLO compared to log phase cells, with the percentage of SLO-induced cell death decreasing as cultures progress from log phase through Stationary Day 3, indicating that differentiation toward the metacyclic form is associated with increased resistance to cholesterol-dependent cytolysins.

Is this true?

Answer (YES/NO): NO